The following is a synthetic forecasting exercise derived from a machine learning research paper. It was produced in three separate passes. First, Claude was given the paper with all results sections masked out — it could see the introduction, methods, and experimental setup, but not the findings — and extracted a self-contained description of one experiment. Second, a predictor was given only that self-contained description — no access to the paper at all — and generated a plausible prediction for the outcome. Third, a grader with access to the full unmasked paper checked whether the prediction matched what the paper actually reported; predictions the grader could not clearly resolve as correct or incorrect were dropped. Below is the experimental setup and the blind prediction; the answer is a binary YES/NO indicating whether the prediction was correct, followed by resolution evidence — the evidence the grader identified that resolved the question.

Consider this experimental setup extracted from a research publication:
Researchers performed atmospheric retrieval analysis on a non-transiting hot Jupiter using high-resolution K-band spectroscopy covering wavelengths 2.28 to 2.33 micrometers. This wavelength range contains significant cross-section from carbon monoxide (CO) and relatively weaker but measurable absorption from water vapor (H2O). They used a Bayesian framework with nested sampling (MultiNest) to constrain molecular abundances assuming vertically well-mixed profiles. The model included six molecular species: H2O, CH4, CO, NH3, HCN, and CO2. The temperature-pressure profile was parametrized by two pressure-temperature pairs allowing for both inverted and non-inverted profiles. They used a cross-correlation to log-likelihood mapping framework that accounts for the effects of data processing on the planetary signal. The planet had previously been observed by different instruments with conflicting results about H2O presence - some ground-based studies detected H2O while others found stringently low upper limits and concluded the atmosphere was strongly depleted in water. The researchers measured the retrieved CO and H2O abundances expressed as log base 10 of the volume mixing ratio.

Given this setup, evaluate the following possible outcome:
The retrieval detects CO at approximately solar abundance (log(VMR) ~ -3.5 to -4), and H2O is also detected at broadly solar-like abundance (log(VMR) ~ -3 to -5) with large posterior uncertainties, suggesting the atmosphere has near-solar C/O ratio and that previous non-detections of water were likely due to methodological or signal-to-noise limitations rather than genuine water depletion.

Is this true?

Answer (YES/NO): NO